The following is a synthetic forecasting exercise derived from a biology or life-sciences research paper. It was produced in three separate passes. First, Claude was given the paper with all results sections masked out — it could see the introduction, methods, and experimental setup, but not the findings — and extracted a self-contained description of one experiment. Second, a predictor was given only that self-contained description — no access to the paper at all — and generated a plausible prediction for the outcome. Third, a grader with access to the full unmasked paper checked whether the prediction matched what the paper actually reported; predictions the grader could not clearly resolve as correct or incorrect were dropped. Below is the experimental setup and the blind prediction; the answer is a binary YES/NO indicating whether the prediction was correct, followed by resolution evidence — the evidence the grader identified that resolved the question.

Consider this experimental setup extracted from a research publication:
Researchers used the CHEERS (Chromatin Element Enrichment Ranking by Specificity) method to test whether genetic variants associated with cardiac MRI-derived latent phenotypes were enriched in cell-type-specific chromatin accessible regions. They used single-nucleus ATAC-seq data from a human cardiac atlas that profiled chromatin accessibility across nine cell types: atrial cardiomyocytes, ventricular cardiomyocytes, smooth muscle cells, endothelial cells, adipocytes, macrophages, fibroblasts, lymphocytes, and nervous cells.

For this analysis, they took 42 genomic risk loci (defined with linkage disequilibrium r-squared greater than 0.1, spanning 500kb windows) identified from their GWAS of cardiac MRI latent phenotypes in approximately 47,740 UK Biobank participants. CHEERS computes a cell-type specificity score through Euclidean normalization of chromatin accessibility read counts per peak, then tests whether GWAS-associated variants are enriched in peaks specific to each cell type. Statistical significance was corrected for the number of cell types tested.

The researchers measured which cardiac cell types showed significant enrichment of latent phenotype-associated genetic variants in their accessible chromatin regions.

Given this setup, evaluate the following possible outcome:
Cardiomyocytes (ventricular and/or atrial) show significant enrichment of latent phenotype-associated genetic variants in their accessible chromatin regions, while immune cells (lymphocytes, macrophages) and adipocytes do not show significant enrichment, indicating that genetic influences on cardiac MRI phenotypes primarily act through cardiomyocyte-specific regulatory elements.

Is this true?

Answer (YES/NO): NO